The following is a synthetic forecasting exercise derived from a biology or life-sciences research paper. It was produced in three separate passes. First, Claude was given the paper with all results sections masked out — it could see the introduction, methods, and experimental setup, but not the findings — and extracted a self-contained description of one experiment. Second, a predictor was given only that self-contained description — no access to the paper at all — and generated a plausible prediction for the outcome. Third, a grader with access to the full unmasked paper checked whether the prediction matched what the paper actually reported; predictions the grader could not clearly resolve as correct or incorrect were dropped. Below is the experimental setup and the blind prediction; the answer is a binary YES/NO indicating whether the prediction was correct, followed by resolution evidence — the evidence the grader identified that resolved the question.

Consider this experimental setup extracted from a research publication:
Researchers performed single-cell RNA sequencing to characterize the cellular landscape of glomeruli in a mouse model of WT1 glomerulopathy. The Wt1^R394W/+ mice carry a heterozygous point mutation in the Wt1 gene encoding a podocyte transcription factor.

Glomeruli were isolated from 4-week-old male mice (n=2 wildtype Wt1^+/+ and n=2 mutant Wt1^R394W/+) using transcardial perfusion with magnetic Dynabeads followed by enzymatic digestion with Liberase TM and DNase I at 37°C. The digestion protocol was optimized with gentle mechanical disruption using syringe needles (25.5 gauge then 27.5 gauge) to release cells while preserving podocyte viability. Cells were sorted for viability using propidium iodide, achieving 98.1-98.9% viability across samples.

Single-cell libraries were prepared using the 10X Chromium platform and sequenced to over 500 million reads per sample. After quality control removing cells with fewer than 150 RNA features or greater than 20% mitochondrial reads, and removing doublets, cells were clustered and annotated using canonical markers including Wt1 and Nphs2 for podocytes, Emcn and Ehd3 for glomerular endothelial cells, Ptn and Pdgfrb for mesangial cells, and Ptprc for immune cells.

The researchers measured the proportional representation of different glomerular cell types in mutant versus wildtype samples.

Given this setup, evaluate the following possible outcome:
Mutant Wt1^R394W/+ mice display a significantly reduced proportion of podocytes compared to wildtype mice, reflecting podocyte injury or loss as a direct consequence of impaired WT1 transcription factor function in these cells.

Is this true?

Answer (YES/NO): NO